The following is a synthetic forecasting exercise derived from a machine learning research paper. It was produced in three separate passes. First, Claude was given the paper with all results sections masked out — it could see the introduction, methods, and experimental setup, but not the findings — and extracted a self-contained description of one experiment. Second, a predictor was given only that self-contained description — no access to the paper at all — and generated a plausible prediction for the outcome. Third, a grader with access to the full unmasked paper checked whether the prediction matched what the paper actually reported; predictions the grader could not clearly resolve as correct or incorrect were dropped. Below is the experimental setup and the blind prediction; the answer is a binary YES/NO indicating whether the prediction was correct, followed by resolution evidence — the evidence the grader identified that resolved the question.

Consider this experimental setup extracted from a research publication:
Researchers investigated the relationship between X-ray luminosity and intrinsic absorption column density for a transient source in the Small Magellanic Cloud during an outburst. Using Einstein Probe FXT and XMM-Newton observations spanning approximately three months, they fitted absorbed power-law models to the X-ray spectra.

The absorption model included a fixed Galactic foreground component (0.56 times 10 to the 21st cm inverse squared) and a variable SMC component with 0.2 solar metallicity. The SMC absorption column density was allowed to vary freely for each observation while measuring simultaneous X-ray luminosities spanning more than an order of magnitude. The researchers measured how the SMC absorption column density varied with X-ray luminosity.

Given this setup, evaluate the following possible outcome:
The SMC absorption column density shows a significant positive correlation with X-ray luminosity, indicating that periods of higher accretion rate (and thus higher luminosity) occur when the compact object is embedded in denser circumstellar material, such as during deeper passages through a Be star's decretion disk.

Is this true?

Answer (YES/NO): NO